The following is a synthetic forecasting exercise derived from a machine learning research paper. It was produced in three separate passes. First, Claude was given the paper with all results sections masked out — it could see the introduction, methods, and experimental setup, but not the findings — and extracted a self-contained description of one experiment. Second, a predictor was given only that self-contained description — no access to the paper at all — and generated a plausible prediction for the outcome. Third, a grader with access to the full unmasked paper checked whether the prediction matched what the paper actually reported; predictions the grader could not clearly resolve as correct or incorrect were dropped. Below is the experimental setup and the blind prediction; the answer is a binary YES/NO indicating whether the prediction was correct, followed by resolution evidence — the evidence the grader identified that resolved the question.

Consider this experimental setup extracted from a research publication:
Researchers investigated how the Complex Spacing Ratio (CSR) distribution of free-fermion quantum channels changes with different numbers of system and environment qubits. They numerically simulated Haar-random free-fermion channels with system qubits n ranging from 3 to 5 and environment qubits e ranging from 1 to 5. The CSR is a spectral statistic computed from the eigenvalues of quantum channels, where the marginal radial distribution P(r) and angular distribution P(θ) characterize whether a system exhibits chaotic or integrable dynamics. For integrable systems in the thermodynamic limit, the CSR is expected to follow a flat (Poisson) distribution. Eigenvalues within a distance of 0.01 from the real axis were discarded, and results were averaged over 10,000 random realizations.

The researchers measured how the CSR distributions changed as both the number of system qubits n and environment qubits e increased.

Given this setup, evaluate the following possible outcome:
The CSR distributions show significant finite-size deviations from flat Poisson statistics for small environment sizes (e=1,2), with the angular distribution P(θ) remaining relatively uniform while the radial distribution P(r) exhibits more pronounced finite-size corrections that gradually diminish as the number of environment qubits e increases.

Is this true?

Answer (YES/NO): NO